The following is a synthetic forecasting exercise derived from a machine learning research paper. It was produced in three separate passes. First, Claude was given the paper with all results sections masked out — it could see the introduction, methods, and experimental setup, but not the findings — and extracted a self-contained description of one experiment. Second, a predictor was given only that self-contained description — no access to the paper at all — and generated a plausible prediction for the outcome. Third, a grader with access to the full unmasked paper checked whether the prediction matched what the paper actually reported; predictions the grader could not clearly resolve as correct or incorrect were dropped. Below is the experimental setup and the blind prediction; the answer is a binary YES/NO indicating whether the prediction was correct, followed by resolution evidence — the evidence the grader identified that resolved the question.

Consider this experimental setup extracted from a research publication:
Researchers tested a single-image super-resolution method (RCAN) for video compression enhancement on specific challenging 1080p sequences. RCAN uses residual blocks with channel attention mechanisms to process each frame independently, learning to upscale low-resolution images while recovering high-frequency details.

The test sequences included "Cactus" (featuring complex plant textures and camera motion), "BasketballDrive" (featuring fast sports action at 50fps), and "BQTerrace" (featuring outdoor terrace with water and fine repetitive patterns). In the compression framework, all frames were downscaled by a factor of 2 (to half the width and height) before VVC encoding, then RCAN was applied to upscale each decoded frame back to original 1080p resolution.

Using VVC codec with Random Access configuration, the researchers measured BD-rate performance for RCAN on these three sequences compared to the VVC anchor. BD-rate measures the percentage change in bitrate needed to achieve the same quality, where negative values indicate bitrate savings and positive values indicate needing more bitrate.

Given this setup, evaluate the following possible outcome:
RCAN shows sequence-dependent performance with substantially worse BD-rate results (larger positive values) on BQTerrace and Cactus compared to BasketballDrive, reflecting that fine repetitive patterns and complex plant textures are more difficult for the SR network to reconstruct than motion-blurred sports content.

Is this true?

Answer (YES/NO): NO